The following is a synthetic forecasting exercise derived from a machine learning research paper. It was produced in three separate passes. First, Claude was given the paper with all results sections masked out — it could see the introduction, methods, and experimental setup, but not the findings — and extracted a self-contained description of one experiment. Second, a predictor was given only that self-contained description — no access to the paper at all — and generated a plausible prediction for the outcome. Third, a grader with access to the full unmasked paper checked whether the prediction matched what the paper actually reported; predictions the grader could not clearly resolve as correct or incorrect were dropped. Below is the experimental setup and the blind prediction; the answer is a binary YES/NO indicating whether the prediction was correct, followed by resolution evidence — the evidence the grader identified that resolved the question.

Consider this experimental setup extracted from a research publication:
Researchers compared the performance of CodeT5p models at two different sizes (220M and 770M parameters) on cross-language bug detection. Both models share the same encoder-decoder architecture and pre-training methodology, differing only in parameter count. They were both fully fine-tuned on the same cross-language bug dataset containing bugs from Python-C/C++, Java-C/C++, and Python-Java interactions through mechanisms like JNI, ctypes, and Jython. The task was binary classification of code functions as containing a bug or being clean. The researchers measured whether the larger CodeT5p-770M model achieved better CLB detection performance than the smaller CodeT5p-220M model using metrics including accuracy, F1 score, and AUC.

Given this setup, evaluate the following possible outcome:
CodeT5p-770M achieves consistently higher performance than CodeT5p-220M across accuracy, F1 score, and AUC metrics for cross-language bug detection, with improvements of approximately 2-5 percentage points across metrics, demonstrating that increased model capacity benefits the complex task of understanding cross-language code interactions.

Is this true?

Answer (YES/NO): NO